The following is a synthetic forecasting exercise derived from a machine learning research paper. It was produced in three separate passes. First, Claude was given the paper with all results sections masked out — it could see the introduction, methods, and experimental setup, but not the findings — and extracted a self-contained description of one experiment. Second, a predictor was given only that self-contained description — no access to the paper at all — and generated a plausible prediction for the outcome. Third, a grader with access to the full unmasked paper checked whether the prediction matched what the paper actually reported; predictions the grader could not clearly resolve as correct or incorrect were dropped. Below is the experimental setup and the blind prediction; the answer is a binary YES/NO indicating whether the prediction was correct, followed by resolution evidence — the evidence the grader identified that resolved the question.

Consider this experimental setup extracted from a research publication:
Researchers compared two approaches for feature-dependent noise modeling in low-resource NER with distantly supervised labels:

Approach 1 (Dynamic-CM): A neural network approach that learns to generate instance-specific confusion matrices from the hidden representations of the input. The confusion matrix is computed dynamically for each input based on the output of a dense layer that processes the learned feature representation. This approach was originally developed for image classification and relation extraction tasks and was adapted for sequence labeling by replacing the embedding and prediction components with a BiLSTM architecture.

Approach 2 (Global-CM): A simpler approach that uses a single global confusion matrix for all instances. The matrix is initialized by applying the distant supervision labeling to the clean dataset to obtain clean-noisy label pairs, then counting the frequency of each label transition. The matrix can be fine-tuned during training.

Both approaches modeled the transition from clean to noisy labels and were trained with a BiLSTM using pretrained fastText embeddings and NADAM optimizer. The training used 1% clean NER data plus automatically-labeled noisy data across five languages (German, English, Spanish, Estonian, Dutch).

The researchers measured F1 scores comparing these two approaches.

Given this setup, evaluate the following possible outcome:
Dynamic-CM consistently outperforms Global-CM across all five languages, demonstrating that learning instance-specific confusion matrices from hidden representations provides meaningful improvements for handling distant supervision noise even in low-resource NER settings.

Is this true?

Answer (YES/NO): NO